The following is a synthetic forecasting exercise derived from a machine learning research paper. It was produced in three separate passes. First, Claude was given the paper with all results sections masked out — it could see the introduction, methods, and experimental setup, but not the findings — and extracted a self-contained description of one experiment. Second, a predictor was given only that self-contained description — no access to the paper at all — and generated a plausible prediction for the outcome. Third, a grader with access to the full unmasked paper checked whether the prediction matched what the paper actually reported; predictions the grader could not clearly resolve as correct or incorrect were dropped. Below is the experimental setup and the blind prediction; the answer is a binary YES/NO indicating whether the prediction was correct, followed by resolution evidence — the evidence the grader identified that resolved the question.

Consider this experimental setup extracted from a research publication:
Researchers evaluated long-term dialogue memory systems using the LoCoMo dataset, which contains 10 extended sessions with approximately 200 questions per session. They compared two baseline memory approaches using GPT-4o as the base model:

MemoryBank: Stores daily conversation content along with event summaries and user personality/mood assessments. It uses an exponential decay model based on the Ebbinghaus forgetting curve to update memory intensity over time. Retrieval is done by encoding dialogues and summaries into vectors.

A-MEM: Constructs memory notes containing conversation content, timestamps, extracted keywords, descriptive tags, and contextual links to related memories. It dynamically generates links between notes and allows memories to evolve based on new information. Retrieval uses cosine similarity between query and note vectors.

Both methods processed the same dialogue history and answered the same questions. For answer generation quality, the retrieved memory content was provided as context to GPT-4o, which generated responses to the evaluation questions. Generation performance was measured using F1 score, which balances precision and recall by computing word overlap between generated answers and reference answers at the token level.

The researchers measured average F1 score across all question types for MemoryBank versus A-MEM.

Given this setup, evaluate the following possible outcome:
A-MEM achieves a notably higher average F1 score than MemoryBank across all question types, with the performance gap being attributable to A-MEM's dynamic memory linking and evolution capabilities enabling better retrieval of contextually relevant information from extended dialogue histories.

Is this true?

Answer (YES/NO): YES